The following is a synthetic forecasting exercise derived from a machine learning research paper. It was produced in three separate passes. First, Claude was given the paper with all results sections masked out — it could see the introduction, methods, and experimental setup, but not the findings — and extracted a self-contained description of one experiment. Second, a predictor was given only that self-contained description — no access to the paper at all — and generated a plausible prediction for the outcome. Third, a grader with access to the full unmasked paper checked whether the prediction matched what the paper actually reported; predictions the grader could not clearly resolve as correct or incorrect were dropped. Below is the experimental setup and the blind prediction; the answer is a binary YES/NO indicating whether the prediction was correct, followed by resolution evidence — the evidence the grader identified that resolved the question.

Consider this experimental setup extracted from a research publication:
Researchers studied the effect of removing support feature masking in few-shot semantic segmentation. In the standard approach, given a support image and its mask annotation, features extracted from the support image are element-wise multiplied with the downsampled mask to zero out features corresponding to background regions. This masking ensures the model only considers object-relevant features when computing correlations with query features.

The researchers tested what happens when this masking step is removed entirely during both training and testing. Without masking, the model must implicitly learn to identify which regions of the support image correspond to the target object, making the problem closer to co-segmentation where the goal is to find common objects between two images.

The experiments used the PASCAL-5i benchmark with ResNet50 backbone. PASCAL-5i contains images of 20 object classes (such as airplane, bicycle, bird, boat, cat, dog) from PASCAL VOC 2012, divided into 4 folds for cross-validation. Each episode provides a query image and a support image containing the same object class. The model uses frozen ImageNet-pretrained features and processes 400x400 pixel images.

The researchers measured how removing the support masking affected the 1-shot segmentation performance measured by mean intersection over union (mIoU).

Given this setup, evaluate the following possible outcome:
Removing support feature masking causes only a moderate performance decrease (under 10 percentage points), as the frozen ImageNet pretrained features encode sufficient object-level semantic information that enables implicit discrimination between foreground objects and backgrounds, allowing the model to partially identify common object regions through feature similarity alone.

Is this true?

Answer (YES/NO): YES